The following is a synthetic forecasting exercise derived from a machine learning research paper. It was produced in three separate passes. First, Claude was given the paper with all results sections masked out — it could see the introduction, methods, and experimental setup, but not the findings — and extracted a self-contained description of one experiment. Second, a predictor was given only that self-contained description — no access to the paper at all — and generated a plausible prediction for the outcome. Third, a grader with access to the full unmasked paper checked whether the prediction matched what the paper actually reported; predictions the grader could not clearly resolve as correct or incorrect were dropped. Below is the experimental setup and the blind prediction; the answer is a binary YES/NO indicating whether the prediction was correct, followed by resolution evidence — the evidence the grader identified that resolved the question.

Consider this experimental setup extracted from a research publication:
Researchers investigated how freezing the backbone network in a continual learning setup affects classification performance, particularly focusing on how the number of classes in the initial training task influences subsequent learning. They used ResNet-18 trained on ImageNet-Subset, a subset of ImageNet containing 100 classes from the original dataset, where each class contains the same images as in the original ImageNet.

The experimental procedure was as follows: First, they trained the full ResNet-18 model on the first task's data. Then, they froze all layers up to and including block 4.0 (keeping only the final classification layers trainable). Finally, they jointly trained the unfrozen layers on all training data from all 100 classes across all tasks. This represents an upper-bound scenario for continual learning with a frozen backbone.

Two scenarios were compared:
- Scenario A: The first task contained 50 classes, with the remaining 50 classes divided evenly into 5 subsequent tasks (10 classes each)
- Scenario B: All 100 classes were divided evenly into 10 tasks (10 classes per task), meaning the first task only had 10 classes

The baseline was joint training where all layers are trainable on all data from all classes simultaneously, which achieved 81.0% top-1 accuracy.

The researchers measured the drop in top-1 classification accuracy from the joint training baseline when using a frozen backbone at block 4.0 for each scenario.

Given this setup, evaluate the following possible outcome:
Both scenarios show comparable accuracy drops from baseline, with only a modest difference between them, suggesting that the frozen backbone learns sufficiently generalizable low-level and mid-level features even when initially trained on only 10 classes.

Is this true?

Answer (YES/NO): NO